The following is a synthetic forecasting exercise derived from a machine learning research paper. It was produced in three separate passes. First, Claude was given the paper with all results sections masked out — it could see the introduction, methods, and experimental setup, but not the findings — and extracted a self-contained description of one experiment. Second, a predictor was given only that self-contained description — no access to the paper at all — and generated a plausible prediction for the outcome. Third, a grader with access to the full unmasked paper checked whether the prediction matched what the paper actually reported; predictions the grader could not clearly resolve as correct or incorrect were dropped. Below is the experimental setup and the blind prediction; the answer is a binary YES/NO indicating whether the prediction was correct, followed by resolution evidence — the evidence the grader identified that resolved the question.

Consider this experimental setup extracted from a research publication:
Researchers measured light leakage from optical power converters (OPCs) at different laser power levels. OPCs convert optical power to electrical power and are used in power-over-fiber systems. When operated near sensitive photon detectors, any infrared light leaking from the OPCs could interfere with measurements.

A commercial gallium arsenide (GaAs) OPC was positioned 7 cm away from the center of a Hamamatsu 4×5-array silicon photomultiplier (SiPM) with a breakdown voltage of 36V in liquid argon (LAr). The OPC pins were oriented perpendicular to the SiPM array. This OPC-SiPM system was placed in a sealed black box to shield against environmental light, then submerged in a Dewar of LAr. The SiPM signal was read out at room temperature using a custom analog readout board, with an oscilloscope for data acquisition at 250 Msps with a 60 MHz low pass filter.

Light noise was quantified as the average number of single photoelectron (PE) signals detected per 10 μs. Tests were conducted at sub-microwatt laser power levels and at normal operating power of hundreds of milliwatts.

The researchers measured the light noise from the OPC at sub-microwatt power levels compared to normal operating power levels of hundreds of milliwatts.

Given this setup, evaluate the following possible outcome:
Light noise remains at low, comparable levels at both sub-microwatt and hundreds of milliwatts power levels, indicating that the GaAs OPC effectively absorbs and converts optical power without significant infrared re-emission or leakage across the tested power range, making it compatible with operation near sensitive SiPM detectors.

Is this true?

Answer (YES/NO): NO